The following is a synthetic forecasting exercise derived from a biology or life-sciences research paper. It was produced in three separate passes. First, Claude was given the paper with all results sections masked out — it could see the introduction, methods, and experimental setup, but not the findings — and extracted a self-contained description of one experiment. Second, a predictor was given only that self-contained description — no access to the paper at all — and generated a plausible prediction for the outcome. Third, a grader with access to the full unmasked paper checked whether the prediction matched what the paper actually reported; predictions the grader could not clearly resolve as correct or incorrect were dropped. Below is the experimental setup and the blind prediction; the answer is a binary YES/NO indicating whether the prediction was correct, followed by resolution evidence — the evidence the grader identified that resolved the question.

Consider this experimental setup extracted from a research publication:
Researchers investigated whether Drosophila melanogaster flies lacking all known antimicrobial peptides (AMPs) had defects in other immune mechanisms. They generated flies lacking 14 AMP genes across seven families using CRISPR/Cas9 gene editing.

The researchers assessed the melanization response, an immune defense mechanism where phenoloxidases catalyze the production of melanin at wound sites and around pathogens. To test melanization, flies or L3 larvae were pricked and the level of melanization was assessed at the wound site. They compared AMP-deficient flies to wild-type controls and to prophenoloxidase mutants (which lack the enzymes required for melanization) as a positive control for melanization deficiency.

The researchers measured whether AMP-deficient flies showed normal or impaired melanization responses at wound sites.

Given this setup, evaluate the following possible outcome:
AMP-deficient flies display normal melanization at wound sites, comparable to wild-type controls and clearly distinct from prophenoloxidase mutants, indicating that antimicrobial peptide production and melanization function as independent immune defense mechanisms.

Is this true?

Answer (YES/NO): YES